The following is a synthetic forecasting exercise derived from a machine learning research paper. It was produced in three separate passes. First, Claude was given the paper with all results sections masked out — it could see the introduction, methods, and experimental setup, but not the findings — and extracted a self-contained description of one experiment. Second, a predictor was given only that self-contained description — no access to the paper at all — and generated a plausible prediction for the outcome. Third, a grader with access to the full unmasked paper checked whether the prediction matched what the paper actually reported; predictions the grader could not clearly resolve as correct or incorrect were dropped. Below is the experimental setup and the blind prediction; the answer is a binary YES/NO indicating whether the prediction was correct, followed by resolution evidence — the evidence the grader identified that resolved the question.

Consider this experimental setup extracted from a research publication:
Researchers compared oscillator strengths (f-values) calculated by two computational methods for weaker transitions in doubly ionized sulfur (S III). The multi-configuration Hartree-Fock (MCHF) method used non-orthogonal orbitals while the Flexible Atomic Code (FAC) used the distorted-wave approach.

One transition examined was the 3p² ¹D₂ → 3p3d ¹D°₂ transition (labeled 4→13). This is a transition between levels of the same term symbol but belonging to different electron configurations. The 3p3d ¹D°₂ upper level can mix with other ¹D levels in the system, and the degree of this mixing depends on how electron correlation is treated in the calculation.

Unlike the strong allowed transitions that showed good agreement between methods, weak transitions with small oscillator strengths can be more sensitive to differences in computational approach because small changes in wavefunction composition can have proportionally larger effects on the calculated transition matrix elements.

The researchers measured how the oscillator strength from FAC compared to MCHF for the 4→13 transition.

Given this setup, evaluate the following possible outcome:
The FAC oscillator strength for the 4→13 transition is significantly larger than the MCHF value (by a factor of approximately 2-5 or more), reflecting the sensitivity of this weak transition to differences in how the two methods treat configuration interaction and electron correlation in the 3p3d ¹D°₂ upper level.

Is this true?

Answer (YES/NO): NO